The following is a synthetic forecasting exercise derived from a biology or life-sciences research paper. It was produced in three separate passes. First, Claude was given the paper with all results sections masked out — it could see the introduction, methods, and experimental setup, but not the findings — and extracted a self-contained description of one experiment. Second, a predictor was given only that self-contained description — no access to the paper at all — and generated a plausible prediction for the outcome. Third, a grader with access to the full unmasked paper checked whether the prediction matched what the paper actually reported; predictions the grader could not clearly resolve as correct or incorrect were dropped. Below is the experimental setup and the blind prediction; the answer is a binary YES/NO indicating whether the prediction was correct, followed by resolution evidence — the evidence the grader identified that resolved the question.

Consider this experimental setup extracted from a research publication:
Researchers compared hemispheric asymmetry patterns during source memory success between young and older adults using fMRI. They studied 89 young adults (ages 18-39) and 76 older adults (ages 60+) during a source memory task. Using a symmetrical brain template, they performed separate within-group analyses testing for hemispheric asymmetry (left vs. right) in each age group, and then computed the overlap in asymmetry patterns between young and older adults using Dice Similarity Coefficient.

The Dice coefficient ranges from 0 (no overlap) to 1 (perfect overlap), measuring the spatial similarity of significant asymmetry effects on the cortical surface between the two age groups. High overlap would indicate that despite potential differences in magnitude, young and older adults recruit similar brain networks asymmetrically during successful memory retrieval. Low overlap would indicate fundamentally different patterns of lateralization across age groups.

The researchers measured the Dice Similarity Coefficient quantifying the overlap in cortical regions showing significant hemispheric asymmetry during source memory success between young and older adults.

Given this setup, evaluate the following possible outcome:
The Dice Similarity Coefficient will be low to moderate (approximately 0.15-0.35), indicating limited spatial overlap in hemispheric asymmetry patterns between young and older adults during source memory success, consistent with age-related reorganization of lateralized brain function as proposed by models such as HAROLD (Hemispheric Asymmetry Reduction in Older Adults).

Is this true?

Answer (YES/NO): NO